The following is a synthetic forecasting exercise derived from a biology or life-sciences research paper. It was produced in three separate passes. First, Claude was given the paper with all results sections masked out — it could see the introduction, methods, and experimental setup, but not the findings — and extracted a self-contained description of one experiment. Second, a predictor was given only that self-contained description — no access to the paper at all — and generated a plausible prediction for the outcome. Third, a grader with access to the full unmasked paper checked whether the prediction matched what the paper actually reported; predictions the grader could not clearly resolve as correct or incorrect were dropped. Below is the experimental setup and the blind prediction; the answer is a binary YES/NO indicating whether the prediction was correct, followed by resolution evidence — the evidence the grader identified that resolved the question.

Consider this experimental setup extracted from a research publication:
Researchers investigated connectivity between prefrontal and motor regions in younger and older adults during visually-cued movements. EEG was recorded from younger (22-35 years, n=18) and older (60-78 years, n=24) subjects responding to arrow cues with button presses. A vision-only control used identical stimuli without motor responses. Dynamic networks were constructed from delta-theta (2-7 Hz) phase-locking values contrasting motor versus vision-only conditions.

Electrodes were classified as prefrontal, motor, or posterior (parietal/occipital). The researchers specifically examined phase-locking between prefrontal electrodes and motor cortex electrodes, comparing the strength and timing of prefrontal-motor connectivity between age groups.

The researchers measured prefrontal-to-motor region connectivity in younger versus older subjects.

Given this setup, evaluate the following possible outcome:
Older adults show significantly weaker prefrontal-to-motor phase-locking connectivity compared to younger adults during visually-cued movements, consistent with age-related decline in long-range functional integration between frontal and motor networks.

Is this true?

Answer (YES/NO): NO